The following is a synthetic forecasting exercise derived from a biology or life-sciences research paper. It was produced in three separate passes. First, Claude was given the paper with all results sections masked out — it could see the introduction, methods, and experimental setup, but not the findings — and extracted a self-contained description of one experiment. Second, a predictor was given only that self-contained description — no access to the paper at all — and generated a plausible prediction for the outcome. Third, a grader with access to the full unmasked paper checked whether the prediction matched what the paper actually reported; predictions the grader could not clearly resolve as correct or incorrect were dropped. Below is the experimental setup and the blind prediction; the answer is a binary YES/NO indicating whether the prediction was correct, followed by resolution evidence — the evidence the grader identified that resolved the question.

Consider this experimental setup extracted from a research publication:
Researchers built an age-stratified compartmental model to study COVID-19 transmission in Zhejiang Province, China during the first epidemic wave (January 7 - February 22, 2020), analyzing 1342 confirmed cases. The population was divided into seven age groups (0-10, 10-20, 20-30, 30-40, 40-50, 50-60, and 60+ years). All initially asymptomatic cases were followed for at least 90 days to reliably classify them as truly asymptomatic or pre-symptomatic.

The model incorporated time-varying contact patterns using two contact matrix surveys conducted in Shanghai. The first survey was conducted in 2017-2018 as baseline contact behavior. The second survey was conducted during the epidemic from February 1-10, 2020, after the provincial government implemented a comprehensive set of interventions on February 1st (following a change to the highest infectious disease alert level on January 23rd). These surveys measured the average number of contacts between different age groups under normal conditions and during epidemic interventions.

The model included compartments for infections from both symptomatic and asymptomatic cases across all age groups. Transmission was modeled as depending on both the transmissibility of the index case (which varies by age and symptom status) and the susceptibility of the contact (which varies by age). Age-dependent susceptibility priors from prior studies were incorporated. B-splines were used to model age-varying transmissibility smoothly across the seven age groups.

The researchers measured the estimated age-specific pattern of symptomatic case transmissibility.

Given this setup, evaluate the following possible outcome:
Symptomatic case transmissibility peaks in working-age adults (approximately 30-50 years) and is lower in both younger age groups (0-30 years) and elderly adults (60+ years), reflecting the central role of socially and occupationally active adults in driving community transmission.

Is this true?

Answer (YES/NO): NO